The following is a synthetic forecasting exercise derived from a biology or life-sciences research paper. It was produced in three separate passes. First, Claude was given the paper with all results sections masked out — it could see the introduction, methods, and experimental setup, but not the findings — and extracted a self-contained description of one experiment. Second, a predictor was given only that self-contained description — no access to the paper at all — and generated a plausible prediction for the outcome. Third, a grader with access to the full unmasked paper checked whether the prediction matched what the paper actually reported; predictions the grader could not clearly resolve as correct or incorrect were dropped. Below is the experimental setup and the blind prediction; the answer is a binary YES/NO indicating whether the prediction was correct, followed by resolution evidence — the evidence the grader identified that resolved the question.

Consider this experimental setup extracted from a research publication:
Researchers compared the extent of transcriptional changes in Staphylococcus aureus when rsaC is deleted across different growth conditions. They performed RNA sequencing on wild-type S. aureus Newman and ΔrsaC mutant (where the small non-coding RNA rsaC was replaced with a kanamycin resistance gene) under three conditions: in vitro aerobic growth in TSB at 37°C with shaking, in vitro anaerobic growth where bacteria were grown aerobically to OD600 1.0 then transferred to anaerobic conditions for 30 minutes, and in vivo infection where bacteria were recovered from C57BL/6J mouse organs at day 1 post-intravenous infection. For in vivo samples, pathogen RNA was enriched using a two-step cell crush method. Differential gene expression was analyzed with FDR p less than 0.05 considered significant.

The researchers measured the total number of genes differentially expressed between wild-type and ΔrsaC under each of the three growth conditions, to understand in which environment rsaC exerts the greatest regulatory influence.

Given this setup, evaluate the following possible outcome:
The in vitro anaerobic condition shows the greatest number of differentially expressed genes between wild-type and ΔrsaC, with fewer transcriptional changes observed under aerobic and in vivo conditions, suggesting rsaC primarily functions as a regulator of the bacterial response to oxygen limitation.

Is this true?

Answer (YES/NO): YES